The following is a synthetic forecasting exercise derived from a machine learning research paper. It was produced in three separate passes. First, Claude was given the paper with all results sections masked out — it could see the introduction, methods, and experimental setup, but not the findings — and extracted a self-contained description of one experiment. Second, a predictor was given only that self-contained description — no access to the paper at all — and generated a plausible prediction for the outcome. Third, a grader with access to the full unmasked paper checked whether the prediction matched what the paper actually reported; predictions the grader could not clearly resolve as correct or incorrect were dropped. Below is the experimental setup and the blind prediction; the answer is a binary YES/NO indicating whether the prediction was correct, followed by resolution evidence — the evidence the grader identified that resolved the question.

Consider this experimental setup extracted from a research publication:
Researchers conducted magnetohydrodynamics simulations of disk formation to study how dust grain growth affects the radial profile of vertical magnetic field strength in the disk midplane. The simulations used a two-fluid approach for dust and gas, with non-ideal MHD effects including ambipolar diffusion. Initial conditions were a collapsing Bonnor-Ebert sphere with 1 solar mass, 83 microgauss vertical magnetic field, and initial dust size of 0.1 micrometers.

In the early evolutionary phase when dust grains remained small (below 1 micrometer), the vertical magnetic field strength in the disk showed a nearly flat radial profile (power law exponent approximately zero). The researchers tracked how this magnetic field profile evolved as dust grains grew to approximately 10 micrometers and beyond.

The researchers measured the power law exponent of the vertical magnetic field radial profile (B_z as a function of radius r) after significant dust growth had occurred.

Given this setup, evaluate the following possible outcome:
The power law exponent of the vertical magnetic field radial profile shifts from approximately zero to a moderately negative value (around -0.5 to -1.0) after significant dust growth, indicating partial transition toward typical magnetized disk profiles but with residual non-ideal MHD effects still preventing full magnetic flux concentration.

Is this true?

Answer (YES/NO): YES